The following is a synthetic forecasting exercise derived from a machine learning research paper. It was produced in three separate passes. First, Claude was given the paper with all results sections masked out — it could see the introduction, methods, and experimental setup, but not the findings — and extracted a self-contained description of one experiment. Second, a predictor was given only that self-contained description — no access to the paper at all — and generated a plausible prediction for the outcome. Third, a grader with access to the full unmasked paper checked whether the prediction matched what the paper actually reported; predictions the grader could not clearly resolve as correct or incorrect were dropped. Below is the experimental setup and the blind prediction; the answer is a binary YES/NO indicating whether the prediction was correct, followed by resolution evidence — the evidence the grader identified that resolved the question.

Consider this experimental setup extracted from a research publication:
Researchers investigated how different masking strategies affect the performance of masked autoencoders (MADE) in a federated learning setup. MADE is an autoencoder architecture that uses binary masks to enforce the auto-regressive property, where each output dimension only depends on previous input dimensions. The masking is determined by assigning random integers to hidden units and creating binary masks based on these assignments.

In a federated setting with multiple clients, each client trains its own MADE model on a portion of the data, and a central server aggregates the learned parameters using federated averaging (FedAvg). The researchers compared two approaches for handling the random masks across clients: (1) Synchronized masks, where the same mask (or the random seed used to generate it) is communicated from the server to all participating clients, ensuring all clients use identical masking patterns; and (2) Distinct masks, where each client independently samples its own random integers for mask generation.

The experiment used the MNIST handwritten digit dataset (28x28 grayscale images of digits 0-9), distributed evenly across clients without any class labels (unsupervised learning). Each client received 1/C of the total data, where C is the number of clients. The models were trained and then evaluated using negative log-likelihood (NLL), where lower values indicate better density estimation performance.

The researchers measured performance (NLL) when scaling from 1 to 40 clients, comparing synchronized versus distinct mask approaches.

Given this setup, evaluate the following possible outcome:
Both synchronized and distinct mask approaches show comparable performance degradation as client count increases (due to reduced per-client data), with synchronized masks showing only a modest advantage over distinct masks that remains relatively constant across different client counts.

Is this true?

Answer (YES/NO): NO